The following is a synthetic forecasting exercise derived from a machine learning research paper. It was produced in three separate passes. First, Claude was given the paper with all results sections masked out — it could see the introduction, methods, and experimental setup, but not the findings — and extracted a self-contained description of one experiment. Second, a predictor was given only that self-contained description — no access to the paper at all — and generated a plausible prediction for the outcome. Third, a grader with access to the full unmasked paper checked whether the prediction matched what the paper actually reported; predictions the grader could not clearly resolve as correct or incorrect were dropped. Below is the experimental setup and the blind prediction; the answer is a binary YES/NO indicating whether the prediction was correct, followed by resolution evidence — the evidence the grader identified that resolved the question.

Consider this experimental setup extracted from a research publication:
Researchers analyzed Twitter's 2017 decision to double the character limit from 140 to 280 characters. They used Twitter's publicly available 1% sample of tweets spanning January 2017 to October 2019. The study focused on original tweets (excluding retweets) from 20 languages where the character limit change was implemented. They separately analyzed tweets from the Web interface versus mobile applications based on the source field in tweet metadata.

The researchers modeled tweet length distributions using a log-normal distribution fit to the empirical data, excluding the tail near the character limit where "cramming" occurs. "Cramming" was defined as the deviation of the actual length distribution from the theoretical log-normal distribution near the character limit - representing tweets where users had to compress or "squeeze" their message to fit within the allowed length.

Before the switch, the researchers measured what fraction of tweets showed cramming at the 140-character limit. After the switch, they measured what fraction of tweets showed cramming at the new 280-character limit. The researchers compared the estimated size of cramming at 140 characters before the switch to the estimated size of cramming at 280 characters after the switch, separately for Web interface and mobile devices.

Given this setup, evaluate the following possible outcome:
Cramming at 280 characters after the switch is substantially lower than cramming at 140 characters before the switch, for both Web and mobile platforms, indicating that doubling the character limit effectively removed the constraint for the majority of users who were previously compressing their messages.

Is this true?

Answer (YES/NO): YES